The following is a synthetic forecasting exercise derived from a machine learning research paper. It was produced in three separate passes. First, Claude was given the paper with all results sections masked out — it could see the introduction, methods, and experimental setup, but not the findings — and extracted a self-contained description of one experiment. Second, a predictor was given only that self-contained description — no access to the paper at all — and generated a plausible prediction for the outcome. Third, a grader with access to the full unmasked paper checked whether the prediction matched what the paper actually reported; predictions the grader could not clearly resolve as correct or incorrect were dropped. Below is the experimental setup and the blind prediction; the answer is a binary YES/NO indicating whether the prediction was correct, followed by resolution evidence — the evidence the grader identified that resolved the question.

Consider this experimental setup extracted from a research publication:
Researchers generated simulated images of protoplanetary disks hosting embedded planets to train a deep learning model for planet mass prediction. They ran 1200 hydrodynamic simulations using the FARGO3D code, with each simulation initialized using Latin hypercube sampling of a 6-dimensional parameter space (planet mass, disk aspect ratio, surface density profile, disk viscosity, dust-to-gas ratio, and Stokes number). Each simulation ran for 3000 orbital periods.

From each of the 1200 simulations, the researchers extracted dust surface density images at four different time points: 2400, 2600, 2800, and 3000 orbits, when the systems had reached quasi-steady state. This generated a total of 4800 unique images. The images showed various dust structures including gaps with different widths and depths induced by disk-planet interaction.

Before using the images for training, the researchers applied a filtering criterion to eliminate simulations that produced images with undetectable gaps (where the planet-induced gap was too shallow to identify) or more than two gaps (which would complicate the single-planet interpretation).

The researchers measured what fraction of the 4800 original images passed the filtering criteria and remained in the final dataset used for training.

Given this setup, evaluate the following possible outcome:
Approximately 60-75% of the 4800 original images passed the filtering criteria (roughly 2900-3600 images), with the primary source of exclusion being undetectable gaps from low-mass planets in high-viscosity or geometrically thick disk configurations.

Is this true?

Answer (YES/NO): YES